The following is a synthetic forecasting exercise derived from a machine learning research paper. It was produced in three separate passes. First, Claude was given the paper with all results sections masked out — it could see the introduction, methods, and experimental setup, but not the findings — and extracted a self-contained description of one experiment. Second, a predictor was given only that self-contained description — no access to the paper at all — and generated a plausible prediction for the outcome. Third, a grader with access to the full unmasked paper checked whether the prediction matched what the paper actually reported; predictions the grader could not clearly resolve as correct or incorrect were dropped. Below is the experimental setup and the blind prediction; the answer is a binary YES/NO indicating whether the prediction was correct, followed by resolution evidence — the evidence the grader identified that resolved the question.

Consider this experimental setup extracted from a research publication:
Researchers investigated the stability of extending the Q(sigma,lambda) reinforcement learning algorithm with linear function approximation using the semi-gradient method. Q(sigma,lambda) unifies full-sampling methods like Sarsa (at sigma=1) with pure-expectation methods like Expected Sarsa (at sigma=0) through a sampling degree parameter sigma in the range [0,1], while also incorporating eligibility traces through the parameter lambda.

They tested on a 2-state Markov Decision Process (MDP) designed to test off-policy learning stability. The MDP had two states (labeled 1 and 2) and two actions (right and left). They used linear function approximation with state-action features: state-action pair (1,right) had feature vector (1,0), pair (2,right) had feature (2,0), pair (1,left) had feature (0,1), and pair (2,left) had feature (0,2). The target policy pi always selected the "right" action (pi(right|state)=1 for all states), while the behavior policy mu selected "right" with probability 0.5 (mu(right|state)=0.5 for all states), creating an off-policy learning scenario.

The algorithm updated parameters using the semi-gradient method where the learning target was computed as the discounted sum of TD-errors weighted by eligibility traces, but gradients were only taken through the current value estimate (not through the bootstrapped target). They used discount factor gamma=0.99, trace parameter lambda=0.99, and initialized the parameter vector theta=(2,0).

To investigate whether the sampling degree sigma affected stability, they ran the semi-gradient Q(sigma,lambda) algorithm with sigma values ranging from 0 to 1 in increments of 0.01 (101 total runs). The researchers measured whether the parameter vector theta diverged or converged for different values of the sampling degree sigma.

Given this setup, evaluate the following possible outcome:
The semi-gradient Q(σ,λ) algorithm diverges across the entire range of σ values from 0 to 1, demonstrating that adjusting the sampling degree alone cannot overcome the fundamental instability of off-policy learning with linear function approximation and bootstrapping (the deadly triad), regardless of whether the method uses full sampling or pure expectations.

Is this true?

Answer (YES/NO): YES